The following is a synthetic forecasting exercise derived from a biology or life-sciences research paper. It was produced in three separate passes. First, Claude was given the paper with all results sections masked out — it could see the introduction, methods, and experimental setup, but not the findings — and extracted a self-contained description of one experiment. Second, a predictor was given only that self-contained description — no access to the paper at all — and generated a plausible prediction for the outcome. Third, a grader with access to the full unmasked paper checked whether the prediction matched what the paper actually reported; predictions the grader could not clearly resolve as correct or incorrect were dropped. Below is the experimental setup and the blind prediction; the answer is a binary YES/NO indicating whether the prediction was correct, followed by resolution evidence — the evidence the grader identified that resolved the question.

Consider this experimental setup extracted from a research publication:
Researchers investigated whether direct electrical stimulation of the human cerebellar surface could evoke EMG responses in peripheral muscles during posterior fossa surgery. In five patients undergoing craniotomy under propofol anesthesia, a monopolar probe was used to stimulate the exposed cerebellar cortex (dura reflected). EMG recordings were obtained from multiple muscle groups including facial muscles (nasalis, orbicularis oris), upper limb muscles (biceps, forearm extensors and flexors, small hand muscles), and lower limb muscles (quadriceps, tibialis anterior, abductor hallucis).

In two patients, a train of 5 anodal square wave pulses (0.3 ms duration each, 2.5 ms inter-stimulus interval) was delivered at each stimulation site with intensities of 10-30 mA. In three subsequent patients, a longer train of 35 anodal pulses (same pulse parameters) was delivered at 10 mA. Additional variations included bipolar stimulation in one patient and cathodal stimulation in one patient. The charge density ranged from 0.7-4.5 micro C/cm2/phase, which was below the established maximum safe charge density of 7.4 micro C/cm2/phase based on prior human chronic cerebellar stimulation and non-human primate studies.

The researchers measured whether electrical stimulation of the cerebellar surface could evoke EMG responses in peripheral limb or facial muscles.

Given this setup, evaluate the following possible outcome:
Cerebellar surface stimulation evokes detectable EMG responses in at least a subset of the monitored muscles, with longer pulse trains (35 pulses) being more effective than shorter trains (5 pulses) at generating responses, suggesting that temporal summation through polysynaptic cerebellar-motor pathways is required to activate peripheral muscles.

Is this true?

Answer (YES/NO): NO